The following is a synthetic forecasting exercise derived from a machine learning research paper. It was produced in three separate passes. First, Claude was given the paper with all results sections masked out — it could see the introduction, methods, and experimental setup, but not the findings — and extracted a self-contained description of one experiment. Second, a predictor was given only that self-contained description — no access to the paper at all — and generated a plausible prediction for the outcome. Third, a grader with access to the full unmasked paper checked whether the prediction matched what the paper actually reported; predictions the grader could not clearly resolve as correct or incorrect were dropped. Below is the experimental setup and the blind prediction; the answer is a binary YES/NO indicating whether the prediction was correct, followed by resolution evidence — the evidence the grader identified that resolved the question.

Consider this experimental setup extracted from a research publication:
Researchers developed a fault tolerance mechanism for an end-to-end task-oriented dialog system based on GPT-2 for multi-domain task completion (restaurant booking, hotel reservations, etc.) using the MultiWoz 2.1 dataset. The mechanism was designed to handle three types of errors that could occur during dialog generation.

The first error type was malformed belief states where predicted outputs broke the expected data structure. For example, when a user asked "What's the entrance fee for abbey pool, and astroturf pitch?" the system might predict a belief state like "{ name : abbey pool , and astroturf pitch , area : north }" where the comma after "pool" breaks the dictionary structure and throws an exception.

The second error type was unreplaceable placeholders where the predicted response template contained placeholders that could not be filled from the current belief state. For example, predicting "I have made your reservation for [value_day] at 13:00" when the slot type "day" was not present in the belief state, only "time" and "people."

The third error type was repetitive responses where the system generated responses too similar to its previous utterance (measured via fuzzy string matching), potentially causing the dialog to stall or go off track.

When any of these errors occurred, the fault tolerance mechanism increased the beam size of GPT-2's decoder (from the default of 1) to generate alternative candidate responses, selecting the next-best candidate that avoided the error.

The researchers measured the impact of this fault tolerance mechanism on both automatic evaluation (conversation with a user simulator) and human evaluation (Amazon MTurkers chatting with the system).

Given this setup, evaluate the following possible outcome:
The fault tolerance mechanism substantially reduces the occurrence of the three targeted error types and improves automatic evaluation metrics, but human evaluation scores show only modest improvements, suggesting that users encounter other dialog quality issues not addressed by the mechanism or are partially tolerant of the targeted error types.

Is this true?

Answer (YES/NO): NO